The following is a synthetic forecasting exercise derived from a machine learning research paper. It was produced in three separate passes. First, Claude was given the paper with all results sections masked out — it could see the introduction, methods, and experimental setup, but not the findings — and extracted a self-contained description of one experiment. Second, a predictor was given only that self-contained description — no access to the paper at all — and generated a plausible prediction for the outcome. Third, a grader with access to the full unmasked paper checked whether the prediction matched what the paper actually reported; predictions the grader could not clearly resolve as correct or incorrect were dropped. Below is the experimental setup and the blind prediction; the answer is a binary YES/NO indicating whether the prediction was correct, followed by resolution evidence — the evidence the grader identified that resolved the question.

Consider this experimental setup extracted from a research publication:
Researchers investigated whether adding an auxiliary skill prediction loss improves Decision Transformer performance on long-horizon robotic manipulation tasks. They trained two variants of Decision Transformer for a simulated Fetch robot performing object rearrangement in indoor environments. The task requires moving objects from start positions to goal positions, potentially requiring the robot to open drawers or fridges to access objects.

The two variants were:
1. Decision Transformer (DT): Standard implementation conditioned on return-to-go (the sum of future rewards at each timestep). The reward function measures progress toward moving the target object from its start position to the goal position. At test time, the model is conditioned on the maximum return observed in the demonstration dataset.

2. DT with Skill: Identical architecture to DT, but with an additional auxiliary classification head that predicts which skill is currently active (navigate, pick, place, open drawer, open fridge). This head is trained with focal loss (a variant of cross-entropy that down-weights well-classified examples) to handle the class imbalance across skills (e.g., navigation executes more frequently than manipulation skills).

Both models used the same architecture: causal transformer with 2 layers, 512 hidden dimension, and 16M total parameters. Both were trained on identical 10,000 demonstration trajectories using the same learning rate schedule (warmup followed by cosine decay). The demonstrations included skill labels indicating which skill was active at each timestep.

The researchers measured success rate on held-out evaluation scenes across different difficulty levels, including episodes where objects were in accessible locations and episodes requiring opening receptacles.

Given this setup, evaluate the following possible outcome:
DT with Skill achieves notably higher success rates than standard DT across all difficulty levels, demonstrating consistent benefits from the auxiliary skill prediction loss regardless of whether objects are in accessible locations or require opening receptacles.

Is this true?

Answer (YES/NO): NO